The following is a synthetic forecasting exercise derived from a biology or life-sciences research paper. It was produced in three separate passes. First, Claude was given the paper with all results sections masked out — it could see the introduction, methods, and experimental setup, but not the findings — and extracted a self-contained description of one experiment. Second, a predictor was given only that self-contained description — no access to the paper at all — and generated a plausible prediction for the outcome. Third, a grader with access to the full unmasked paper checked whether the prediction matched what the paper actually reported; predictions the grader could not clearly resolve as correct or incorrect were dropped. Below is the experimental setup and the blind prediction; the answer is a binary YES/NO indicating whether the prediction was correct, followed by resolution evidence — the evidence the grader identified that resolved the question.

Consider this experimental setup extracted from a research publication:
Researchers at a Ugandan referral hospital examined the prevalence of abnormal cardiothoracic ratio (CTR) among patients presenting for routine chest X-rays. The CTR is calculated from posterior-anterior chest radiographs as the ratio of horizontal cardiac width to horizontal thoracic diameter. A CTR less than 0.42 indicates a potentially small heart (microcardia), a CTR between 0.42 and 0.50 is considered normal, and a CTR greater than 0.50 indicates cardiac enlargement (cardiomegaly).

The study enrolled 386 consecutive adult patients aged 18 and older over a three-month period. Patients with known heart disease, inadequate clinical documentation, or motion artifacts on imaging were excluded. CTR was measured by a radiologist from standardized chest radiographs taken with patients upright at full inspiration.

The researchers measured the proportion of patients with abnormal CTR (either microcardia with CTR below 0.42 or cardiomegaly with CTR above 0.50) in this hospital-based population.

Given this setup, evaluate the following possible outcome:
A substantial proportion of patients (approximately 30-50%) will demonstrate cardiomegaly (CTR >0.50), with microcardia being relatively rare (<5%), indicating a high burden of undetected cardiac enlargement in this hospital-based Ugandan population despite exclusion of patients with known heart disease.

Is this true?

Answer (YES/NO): NO